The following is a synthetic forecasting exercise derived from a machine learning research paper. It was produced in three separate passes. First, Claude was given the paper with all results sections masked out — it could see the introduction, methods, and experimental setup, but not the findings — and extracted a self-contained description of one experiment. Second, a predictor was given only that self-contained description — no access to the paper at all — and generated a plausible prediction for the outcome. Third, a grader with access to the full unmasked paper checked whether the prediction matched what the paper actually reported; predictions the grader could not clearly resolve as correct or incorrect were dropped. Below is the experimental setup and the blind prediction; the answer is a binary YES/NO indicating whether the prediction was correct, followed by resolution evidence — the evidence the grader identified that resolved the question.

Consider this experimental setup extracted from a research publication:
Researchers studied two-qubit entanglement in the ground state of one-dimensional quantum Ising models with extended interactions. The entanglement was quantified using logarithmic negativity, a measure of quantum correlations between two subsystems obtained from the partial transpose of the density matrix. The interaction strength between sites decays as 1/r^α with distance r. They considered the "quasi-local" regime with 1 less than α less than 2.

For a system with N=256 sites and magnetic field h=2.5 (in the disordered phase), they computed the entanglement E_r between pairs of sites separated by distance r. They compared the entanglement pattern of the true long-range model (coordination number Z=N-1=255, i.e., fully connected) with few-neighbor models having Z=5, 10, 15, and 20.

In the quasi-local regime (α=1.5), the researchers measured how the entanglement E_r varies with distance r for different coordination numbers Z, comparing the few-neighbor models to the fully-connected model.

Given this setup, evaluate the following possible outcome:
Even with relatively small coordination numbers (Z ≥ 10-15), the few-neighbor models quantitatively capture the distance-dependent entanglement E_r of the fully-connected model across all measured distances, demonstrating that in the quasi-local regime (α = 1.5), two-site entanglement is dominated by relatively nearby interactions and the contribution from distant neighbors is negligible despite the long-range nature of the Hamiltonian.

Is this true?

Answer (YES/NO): NO